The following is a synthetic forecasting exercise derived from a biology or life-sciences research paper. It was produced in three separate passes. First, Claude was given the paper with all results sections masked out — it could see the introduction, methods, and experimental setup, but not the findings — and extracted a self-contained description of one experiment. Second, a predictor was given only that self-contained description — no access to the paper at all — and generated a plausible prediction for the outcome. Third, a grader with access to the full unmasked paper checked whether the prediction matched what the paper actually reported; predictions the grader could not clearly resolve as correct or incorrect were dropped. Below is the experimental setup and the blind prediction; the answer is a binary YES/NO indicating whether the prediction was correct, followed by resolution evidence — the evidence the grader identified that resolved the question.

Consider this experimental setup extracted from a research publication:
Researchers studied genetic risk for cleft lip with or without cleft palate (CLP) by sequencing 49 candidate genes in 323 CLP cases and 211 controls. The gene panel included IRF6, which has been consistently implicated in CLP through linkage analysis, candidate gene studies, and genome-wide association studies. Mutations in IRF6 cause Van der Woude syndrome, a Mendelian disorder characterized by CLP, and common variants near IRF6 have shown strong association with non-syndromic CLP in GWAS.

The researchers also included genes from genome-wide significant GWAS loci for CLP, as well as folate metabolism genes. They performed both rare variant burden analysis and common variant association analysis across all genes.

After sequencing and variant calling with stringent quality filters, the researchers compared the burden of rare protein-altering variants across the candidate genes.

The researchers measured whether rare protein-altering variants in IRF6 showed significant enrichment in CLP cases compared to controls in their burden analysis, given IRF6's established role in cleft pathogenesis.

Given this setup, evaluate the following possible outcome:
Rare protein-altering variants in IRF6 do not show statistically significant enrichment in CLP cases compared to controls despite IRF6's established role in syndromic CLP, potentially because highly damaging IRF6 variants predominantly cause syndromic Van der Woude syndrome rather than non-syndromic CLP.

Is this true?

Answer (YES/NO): YES